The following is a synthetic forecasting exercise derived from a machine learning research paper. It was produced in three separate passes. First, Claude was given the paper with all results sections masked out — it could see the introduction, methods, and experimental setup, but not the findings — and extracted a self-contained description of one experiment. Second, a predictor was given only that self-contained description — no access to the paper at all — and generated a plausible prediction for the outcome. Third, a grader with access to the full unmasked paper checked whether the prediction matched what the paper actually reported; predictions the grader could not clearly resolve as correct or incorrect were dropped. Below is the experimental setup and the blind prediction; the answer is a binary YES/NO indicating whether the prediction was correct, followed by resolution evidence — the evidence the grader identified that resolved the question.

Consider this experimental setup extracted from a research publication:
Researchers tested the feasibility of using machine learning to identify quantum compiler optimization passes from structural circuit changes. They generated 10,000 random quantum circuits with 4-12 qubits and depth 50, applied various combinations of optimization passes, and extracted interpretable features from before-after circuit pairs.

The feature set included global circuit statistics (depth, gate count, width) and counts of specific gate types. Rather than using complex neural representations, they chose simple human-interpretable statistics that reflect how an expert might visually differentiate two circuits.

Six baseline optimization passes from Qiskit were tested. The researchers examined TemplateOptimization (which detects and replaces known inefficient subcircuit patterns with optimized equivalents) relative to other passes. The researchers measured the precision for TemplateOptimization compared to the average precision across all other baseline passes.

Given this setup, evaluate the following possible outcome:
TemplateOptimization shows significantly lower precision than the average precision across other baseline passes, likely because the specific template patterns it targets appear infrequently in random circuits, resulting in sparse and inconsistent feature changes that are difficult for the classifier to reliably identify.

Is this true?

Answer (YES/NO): NO